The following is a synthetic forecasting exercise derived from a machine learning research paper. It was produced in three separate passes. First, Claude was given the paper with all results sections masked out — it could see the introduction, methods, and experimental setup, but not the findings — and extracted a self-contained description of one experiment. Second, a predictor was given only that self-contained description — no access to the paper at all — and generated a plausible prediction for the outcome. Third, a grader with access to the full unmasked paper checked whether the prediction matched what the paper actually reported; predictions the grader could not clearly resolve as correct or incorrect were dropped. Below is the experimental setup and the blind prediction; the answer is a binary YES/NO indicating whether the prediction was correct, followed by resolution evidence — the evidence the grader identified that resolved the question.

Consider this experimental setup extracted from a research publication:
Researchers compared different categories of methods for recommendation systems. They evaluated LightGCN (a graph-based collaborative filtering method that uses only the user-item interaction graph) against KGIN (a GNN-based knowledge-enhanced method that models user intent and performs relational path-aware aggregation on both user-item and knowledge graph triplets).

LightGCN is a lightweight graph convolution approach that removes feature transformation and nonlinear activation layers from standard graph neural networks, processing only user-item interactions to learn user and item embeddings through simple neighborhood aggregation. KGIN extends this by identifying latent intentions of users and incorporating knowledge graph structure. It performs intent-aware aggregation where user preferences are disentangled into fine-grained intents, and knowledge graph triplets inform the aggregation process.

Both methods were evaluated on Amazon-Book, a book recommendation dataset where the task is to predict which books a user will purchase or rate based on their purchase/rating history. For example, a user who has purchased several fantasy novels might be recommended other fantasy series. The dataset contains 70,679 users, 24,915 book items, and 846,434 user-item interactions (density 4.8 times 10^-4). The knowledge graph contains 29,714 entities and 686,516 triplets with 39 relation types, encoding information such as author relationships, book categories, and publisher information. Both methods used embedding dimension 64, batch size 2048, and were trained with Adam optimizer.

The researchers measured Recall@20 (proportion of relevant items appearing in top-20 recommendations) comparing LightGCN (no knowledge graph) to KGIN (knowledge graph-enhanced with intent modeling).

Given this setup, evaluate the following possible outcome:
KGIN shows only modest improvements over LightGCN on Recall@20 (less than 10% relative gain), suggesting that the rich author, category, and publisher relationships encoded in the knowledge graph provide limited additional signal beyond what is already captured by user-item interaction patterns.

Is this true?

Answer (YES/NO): YES